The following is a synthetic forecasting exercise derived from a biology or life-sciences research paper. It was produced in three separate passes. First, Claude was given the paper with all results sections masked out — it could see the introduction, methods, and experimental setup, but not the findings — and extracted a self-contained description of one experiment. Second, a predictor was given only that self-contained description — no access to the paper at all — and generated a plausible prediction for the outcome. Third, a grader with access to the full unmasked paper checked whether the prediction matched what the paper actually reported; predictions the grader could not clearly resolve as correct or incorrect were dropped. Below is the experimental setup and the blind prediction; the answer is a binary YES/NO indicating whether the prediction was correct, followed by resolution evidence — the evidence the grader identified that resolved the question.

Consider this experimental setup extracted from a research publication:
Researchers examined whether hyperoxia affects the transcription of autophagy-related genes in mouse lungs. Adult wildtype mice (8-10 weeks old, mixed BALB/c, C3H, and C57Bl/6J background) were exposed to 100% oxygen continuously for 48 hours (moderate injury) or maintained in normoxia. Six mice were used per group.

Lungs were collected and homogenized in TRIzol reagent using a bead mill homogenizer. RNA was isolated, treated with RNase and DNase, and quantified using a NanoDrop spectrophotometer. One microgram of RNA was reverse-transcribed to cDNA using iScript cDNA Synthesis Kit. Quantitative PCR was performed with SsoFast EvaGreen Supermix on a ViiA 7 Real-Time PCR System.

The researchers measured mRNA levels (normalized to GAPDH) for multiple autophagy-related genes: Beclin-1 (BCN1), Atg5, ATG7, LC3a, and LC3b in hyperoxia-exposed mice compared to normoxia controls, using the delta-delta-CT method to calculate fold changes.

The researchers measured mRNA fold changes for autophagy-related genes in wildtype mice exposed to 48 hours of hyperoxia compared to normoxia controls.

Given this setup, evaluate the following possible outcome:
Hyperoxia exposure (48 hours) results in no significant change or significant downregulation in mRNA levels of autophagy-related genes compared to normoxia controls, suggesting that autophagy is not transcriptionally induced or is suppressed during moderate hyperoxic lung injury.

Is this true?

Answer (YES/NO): NO